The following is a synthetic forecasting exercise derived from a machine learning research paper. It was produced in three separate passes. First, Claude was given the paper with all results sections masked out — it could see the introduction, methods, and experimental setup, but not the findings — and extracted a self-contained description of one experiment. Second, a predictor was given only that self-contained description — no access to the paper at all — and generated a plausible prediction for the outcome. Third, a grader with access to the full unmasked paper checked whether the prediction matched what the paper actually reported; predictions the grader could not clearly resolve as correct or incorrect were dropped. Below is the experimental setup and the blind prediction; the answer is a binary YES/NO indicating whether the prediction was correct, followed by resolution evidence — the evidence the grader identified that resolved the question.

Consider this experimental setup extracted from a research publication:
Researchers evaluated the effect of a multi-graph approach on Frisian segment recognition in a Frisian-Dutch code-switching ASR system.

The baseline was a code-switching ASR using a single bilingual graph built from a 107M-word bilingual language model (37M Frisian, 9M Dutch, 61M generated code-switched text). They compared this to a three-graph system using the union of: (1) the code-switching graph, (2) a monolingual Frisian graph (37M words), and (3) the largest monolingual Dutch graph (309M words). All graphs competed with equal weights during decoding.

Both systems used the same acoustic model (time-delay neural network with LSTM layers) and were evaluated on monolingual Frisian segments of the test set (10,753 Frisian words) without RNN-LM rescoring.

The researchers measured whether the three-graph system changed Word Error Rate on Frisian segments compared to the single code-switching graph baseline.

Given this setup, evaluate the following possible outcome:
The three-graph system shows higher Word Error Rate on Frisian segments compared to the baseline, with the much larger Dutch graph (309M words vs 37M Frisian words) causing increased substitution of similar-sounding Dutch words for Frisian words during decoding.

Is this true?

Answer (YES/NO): NO